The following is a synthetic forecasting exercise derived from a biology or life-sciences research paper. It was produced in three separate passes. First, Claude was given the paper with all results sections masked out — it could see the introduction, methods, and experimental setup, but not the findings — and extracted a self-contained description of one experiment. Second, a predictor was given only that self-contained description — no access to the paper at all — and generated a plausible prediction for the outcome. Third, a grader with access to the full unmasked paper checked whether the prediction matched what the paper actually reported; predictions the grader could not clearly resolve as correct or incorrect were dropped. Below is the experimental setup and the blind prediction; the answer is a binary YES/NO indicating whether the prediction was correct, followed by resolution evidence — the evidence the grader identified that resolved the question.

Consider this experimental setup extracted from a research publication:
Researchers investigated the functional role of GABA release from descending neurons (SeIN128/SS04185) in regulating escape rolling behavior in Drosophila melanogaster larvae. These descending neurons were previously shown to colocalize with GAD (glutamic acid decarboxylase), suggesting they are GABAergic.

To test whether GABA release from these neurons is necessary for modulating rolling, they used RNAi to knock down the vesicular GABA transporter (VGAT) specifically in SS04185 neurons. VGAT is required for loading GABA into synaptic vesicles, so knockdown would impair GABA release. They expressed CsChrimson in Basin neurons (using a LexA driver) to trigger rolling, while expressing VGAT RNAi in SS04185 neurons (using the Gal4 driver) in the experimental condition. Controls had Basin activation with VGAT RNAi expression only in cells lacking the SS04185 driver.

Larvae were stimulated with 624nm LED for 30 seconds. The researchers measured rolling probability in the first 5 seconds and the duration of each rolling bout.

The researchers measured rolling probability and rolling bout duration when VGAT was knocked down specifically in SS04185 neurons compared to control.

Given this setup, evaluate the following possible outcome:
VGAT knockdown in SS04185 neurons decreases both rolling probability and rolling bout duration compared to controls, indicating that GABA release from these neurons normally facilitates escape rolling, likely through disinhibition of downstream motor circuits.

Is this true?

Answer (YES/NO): NO